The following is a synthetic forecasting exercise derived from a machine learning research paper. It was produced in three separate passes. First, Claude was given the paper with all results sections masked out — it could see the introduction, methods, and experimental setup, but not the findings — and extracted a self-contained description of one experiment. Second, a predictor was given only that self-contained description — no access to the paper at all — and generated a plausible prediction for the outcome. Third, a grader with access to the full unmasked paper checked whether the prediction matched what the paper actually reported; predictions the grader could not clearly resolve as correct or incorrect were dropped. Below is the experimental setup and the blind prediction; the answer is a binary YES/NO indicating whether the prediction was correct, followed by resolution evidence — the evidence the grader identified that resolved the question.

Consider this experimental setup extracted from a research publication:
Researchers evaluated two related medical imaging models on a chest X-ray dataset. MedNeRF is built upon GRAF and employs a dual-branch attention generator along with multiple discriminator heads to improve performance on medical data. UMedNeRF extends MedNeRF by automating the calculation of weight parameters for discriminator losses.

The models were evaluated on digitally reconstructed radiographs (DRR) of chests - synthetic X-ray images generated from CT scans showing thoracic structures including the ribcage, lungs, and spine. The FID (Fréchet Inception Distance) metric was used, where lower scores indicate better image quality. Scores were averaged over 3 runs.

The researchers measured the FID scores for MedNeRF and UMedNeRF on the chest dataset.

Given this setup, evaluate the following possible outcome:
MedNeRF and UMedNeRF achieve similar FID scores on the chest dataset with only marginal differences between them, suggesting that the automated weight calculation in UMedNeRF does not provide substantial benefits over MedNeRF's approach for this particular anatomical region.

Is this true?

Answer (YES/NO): YES